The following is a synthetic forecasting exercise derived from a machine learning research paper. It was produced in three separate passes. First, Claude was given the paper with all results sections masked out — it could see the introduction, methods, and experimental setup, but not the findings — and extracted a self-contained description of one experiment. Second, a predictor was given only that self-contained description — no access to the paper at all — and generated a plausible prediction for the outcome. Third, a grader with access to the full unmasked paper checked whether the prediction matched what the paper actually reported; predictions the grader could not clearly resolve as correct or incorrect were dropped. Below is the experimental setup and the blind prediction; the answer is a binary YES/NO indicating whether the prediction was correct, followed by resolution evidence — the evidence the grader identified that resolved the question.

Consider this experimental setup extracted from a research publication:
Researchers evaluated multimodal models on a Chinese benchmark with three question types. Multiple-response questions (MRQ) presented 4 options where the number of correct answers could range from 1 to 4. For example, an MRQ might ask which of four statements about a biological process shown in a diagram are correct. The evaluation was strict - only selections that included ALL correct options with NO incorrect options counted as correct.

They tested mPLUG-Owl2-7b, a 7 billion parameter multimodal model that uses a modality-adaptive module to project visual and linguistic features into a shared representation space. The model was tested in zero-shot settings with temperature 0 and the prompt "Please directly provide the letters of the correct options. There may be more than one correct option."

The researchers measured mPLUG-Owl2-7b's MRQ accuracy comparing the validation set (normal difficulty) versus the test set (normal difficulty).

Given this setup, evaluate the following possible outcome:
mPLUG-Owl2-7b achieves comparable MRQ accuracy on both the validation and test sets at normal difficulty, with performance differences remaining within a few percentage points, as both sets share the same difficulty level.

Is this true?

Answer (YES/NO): NO